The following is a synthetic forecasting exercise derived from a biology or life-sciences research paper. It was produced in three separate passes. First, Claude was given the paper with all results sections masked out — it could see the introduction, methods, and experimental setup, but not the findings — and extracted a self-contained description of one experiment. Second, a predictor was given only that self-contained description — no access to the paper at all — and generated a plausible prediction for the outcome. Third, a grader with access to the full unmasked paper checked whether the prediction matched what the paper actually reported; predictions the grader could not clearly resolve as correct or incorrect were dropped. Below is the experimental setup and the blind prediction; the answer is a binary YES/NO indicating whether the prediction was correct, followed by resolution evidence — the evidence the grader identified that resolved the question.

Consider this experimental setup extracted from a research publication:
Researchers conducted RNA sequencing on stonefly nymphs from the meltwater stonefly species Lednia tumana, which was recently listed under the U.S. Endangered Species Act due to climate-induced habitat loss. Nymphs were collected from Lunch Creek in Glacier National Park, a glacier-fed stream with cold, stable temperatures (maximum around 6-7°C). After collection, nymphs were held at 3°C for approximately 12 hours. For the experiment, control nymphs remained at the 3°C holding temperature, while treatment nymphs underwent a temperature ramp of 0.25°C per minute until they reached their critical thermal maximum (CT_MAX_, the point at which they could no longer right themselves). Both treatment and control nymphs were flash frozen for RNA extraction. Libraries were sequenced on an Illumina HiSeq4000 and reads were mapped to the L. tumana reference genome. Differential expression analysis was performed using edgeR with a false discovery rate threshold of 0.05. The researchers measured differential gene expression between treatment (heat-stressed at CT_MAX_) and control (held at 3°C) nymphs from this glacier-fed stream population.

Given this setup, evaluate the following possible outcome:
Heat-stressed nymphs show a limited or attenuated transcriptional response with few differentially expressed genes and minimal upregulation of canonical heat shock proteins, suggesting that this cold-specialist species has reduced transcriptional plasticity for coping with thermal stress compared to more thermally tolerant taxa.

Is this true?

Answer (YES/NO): YES